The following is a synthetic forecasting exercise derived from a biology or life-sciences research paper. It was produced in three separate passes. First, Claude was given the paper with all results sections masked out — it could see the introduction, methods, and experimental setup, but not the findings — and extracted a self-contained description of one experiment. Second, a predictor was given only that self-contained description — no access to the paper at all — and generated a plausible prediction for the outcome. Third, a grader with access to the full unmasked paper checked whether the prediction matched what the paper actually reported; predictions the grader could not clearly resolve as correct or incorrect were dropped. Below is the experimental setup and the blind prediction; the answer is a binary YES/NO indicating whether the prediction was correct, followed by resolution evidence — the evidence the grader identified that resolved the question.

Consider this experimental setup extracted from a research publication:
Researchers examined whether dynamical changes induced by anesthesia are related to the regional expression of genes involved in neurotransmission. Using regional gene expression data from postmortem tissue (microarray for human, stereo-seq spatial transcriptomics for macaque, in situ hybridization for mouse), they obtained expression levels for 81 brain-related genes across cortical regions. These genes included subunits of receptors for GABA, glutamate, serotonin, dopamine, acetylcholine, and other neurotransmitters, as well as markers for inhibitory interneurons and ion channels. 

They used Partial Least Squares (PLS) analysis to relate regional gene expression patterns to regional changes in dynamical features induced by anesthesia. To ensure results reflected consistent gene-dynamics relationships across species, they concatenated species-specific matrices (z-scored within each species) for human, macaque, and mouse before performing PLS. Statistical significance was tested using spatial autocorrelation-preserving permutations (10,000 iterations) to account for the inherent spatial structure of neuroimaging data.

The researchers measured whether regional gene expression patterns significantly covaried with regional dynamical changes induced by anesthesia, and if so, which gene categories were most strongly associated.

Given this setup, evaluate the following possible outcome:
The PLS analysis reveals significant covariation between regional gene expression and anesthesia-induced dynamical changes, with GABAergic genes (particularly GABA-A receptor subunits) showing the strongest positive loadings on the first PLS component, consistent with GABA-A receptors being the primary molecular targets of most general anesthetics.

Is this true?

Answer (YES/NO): NO